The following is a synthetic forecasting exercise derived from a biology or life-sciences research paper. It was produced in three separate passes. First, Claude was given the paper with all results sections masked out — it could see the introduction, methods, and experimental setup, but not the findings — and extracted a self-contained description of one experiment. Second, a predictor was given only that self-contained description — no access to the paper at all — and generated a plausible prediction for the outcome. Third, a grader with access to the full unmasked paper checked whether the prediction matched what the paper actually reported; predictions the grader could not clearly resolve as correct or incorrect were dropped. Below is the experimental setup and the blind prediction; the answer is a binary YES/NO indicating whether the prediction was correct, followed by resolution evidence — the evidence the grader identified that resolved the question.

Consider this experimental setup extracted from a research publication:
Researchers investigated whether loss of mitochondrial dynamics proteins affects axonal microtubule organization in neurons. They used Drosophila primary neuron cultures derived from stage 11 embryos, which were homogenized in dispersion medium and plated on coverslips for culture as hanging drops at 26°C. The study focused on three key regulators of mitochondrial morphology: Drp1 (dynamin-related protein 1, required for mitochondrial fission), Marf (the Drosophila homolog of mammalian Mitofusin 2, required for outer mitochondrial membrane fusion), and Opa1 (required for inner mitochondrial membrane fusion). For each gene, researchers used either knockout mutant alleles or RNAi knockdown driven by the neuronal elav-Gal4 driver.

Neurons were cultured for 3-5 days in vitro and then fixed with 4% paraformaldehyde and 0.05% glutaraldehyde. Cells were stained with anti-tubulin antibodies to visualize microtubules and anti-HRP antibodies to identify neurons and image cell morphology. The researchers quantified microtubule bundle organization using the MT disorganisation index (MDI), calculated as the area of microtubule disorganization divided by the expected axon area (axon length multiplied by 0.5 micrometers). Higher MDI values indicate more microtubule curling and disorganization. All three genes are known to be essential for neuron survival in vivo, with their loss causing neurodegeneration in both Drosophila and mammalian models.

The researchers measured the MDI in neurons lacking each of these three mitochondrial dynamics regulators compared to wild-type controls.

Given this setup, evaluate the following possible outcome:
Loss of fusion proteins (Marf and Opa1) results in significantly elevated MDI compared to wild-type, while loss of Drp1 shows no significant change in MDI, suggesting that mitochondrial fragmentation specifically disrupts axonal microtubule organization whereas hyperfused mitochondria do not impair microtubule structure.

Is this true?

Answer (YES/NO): NO